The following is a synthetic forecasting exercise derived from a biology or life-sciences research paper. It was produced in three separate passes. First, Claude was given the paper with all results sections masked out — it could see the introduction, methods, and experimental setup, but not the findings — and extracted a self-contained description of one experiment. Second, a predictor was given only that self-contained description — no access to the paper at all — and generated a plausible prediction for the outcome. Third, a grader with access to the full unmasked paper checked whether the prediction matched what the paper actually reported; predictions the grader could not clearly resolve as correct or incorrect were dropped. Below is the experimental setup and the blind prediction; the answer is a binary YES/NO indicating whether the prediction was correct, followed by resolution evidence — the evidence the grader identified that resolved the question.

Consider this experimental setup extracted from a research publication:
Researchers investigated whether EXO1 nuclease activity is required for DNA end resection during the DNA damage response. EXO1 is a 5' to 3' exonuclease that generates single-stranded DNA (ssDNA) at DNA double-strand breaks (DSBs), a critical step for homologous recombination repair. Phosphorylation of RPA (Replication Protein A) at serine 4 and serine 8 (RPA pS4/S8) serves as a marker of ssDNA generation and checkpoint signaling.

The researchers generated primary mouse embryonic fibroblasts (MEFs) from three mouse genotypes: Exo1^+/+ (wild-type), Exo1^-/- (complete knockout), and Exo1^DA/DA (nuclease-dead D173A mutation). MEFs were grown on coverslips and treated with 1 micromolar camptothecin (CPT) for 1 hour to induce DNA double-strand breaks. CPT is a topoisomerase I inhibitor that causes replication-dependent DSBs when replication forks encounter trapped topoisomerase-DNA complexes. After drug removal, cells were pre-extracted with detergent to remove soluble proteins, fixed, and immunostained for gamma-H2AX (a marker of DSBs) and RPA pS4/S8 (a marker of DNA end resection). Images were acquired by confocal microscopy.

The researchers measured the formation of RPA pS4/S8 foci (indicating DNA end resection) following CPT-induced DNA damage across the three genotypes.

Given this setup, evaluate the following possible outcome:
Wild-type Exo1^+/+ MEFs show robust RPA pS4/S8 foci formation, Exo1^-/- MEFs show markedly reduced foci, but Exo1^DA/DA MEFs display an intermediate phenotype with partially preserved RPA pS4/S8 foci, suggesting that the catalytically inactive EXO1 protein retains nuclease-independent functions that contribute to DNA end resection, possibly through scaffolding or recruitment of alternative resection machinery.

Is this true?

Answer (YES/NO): NO